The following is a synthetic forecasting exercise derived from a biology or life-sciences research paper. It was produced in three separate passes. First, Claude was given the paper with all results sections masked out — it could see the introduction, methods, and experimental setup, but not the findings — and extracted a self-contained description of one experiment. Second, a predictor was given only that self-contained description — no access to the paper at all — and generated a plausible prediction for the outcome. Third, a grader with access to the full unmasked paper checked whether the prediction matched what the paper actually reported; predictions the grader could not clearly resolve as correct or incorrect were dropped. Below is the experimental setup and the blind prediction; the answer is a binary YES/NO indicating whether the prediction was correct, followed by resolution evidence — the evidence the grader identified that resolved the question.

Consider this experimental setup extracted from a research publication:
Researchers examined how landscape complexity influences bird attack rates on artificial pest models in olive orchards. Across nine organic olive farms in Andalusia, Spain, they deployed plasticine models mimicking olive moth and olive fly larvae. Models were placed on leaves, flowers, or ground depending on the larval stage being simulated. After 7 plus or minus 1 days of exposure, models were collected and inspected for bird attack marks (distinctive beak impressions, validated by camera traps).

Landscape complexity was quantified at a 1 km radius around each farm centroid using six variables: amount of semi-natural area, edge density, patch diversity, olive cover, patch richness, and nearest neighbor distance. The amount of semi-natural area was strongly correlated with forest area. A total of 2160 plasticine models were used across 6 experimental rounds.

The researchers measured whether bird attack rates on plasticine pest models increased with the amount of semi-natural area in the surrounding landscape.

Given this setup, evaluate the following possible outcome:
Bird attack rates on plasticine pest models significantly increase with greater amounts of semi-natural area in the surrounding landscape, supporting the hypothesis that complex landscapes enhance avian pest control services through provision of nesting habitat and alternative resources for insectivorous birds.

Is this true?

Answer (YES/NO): NO